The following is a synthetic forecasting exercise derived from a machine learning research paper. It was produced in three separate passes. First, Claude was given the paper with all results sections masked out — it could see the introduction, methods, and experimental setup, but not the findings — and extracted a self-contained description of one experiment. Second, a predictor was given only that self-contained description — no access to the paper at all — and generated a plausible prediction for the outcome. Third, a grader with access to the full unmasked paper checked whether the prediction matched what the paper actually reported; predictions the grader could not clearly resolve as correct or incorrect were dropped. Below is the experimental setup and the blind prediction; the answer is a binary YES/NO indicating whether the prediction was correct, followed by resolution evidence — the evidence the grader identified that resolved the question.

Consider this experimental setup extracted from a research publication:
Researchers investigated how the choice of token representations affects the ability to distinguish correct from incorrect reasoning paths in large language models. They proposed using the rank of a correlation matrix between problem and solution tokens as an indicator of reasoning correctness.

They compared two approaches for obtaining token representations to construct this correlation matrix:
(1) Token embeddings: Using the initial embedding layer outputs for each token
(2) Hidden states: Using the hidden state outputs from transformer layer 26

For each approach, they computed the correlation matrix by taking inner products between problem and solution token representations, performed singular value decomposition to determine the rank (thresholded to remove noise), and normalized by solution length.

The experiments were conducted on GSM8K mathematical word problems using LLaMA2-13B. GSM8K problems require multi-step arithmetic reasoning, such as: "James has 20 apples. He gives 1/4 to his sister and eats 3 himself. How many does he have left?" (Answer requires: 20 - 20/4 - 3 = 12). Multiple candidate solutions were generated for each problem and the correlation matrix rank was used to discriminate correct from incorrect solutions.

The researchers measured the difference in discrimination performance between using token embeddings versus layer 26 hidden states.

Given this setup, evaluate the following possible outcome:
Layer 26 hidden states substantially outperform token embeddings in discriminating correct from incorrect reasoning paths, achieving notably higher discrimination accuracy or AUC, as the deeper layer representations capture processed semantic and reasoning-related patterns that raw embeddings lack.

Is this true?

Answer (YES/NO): NO